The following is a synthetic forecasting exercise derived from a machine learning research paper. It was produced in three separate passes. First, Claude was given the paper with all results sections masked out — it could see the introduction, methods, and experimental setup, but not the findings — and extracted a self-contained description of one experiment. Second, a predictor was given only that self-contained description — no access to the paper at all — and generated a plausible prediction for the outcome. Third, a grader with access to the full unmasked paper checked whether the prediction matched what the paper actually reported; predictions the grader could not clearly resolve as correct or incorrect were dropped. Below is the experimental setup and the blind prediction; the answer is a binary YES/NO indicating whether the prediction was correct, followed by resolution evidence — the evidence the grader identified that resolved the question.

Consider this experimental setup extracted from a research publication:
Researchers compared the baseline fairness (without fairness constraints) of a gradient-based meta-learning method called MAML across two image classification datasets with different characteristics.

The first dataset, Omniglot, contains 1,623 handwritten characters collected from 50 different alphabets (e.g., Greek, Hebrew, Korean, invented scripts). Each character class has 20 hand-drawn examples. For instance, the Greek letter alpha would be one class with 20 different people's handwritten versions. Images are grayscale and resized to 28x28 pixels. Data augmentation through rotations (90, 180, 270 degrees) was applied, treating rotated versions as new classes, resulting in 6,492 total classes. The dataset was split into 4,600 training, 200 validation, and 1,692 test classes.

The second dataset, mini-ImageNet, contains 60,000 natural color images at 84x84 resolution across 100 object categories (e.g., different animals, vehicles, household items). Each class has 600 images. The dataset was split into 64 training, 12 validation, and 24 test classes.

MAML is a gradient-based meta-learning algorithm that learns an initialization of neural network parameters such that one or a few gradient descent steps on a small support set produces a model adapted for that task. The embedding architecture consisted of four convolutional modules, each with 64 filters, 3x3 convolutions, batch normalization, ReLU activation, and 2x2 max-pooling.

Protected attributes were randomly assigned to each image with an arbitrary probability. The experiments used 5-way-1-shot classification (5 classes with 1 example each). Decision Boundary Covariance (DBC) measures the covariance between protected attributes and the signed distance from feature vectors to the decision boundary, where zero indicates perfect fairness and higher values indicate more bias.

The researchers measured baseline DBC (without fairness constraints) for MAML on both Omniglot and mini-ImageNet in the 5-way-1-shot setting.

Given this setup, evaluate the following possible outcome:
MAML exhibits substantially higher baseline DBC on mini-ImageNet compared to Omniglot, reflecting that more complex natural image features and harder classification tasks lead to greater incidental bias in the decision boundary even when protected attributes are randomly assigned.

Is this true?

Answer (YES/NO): YES